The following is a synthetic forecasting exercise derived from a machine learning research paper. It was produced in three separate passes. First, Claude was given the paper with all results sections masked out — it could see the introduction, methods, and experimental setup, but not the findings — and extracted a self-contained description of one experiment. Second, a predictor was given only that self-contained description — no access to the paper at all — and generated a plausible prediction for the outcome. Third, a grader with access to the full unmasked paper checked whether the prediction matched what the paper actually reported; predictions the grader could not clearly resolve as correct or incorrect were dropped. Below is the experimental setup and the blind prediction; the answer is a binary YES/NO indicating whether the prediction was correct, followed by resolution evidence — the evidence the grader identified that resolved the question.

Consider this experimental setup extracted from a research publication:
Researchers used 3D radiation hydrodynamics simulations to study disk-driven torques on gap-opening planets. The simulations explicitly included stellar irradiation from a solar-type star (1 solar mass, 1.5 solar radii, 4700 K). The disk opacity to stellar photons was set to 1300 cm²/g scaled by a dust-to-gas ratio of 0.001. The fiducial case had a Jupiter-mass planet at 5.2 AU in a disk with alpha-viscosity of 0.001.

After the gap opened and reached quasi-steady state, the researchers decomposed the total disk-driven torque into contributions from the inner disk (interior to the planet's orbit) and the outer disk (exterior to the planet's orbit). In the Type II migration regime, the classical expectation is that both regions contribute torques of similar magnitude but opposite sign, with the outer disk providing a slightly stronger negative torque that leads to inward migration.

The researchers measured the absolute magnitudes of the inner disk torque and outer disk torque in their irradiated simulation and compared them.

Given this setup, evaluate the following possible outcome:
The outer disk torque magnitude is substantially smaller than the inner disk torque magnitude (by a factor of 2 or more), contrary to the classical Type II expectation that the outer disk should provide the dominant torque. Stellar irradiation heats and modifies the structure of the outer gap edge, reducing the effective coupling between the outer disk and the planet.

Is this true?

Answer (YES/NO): NO